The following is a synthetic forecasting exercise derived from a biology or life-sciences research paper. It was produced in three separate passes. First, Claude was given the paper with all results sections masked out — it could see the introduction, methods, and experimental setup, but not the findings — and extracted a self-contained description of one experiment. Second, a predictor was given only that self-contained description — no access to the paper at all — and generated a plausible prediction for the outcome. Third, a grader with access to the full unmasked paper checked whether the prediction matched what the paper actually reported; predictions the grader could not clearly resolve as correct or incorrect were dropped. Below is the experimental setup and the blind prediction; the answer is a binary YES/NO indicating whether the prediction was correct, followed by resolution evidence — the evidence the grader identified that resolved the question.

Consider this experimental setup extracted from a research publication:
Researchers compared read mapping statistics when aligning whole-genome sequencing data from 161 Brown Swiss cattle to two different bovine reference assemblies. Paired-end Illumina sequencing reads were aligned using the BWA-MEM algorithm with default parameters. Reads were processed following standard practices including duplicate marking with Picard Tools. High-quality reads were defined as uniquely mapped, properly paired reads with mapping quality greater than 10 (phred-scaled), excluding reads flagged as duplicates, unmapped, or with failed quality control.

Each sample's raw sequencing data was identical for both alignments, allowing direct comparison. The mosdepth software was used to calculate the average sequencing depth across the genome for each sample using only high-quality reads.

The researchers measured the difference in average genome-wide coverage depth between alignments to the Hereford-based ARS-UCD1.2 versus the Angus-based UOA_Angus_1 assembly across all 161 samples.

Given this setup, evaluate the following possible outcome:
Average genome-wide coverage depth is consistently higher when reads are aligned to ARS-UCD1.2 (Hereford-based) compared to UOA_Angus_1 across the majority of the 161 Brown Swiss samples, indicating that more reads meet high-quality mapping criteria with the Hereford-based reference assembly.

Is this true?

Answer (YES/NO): NO